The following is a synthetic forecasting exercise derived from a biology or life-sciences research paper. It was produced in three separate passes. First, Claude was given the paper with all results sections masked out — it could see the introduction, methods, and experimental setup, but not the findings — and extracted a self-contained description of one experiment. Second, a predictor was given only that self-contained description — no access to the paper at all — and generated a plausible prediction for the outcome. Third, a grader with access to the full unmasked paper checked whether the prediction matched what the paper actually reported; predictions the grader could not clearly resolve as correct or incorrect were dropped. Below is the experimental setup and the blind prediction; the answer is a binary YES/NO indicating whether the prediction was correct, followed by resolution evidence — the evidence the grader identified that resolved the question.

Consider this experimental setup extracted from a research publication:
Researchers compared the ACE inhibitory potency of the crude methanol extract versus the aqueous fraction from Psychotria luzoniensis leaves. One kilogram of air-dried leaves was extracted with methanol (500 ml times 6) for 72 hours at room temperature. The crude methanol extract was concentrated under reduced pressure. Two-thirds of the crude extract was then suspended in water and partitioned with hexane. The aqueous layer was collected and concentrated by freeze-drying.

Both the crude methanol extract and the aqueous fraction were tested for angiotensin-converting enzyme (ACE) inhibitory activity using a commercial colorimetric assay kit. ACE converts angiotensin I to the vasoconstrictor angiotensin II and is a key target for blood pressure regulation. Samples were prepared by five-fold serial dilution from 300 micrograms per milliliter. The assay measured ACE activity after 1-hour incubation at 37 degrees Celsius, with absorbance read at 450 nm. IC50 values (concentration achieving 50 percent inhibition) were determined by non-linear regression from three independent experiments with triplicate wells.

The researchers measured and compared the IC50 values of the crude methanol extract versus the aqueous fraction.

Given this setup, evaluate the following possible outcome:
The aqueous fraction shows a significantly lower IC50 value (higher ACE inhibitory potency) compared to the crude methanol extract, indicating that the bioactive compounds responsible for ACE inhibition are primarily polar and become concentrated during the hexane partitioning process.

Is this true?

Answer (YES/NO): NO